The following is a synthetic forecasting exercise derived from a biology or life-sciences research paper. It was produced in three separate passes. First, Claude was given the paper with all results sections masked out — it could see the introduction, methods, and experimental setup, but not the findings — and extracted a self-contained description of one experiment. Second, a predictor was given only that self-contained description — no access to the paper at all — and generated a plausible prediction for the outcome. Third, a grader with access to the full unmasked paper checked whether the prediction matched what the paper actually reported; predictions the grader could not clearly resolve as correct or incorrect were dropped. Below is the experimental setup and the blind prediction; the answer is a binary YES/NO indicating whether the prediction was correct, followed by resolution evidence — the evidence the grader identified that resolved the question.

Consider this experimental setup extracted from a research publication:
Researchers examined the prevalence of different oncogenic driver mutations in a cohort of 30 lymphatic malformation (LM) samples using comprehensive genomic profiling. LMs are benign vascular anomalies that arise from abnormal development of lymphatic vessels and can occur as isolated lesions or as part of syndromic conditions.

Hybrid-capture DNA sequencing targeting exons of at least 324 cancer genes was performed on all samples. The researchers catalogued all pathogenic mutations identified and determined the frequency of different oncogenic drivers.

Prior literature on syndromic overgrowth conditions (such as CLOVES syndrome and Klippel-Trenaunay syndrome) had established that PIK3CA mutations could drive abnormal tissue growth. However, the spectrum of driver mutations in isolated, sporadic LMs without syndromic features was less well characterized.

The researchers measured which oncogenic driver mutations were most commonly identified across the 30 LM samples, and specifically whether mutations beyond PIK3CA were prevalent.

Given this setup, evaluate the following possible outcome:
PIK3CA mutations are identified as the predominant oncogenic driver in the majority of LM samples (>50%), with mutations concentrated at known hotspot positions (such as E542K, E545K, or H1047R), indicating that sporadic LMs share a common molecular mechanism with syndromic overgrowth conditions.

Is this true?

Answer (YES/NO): YES